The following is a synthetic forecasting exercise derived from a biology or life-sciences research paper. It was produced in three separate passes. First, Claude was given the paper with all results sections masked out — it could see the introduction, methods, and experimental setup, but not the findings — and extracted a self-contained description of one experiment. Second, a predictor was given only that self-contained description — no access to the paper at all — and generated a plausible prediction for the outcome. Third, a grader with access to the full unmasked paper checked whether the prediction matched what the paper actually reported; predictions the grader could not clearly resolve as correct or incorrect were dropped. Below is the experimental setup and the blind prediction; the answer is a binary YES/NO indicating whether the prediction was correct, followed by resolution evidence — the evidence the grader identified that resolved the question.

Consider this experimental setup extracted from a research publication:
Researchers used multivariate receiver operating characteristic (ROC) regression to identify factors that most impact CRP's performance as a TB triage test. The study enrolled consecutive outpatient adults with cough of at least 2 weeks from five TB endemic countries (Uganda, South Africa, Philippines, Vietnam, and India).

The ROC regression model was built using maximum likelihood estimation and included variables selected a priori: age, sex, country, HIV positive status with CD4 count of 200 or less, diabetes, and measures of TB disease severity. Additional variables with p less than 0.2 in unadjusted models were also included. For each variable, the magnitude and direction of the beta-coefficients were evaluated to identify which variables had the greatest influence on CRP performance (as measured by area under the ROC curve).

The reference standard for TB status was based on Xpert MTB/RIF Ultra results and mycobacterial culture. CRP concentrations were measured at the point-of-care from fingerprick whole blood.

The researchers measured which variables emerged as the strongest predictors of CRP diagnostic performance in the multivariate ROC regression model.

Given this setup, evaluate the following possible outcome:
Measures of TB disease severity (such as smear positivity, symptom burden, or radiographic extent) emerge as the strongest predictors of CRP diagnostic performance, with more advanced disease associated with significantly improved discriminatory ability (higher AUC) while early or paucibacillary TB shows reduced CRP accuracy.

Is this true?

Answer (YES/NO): NO